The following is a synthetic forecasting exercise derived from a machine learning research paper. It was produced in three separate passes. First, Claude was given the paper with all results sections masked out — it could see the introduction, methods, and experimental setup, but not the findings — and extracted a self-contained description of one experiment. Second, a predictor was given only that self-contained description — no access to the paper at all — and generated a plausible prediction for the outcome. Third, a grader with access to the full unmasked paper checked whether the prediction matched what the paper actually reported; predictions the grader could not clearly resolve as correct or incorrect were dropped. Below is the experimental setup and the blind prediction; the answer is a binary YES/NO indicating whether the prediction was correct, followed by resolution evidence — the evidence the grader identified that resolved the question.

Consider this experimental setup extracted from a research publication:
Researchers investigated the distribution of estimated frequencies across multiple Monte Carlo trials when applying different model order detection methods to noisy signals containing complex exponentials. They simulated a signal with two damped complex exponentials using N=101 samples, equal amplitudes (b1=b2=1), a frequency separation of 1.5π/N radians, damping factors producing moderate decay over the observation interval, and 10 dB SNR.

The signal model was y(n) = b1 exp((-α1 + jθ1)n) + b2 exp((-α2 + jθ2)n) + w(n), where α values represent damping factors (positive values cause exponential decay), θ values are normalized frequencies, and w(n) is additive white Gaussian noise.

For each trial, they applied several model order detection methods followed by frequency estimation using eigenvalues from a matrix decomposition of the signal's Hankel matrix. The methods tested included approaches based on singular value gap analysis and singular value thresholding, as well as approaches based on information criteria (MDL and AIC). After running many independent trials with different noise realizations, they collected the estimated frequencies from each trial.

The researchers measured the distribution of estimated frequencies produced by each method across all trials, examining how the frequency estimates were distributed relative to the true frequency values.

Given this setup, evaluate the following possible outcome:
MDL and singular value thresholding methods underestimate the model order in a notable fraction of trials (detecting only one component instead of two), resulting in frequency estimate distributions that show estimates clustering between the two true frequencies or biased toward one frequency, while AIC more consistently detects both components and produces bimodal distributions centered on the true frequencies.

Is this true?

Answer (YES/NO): NO